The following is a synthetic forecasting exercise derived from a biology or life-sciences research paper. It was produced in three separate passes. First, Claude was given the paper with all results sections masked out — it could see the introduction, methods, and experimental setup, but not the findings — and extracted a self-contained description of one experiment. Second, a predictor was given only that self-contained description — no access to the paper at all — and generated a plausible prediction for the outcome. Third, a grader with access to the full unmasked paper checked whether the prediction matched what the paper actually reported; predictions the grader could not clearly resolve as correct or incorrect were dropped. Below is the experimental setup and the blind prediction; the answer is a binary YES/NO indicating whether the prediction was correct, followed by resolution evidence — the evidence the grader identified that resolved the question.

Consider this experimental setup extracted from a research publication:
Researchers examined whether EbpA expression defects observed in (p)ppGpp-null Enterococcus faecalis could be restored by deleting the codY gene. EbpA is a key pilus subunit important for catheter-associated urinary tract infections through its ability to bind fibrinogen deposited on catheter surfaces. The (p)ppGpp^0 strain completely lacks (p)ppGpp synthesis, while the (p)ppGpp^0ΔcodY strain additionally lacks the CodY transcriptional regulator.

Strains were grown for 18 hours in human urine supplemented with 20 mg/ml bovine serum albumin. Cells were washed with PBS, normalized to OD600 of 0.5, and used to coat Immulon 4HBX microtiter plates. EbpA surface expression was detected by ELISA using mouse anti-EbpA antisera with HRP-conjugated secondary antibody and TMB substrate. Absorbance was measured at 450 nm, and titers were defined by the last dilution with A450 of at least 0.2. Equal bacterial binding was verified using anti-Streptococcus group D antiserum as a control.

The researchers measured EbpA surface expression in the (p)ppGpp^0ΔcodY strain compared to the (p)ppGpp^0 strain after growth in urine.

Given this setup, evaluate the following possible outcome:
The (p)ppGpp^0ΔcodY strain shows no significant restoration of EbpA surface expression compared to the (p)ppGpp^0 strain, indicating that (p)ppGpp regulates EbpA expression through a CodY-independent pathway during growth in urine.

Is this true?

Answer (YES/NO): NO